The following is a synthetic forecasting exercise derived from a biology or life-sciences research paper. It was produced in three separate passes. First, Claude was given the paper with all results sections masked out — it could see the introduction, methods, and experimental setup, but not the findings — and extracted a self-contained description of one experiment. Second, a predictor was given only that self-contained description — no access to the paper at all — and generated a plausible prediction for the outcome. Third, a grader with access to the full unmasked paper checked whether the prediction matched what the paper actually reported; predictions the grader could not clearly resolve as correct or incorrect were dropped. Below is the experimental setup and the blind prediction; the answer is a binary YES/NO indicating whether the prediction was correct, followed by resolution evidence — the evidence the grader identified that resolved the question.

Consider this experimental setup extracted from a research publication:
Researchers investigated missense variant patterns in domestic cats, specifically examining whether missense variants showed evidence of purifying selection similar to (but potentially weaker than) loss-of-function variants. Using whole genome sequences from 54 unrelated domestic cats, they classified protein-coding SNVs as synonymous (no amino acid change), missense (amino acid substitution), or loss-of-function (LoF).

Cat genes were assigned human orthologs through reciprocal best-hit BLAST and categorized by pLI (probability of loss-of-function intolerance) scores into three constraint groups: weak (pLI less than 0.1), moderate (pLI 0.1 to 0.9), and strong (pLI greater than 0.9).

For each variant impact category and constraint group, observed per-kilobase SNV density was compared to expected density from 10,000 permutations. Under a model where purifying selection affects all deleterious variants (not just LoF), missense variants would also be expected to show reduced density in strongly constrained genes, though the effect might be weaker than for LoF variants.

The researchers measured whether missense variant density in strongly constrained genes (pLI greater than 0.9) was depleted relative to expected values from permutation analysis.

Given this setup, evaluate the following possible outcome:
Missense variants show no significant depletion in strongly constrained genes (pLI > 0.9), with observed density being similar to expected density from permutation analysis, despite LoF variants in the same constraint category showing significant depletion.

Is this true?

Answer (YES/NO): NO